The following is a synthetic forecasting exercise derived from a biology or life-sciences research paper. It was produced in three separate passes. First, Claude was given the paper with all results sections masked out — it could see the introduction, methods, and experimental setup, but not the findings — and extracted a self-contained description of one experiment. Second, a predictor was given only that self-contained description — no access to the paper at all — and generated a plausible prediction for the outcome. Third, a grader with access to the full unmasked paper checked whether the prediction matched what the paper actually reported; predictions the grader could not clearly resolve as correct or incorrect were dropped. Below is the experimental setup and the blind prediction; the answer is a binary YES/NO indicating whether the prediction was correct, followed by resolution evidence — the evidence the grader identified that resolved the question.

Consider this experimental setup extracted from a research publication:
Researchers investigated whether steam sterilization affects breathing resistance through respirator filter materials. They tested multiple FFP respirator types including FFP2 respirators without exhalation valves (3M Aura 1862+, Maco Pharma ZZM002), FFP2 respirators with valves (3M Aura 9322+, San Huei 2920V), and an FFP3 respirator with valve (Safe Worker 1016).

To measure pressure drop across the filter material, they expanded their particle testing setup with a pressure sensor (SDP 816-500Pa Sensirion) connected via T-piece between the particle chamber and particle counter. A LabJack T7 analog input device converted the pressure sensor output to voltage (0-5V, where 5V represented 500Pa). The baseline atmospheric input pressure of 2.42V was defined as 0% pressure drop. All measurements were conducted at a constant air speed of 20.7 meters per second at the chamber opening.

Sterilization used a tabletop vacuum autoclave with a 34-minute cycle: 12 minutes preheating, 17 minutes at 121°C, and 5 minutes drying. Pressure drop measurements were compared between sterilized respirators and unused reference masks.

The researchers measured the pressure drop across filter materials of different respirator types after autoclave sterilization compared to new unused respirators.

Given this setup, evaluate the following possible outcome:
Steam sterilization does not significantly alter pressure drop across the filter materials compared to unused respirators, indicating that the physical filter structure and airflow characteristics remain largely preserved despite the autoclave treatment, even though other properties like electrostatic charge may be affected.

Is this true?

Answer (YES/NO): YES